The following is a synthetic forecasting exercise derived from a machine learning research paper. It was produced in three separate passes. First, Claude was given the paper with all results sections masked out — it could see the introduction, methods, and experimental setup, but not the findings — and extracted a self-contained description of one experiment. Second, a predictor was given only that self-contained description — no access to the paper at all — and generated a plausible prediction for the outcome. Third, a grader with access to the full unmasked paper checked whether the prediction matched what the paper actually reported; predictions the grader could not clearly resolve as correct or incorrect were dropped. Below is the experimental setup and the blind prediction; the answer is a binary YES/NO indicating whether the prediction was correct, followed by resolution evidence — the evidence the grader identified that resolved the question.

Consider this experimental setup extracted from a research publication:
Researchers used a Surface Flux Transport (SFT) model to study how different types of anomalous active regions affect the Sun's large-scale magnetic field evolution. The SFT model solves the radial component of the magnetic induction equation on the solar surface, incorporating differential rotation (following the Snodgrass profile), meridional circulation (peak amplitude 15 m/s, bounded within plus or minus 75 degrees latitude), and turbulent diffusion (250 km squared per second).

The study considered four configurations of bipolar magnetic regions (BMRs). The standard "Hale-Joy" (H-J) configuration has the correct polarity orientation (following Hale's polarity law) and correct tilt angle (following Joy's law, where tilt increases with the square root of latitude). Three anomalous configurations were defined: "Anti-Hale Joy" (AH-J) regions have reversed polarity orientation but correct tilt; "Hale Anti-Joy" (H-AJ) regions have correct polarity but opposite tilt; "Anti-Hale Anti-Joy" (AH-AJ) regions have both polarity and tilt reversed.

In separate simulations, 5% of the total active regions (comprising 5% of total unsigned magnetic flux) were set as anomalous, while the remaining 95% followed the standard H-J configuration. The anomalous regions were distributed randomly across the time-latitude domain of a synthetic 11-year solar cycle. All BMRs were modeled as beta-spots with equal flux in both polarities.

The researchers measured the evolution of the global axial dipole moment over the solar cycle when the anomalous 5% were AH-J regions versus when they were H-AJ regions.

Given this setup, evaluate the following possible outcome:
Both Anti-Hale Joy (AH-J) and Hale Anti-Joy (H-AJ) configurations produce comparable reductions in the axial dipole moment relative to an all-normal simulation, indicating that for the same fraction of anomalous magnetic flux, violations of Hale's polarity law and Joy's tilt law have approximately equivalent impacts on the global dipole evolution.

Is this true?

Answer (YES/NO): YES